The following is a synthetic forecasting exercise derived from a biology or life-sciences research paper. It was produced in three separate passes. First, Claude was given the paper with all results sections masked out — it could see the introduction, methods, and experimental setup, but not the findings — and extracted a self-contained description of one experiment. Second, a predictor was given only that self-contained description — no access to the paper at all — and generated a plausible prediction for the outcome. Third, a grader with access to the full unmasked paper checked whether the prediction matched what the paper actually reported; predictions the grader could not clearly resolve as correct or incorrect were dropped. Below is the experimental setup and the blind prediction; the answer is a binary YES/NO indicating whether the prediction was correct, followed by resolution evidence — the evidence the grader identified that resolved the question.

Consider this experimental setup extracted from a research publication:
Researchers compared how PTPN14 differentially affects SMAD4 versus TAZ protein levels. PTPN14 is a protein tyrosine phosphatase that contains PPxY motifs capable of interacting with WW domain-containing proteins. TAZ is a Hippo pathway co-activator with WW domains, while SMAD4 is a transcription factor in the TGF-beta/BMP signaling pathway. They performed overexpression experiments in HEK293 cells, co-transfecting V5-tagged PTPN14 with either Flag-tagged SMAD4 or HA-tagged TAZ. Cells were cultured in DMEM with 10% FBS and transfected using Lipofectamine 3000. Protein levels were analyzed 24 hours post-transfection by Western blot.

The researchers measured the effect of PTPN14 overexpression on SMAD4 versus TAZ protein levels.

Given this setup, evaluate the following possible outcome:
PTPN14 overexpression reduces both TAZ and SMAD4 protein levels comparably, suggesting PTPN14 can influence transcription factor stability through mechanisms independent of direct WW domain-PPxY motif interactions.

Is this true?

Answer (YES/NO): NO